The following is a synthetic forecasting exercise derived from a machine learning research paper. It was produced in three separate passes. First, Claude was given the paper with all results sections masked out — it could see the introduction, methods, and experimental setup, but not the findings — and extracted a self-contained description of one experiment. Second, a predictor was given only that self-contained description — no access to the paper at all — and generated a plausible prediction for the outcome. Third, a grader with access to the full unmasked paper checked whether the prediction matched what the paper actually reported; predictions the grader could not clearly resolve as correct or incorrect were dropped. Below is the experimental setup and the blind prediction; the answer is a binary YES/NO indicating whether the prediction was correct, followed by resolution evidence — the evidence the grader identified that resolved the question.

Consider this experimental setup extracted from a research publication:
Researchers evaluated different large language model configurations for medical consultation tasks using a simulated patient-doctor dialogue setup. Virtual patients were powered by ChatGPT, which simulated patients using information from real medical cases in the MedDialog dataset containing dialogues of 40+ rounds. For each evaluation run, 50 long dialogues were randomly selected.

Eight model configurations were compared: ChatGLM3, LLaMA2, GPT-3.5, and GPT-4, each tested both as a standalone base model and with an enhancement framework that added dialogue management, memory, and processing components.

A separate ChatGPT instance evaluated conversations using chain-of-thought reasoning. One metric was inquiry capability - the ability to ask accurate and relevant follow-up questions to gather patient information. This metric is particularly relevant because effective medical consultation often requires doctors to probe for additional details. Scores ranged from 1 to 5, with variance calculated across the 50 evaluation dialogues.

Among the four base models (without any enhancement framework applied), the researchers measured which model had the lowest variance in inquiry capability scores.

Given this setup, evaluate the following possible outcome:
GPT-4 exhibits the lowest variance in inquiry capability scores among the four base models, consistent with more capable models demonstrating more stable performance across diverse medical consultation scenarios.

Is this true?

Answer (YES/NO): NO